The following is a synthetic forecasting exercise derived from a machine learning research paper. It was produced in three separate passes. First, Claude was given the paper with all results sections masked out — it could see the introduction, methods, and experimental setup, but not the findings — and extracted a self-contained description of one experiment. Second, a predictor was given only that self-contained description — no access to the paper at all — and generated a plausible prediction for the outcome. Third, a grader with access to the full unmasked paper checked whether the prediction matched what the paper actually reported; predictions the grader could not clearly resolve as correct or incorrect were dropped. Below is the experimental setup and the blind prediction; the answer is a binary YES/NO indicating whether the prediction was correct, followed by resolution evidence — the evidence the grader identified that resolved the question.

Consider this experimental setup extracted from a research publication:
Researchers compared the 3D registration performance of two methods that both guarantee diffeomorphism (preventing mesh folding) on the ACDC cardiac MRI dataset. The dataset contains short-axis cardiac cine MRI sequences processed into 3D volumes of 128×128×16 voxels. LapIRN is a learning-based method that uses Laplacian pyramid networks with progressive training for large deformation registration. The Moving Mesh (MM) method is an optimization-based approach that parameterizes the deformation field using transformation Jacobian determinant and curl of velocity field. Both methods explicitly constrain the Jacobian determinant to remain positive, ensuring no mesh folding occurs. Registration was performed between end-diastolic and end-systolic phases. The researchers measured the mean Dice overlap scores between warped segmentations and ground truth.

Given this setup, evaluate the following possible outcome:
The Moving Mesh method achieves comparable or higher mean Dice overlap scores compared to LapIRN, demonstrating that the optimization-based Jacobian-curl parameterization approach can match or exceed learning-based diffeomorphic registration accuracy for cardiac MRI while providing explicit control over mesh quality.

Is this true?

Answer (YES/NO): YES